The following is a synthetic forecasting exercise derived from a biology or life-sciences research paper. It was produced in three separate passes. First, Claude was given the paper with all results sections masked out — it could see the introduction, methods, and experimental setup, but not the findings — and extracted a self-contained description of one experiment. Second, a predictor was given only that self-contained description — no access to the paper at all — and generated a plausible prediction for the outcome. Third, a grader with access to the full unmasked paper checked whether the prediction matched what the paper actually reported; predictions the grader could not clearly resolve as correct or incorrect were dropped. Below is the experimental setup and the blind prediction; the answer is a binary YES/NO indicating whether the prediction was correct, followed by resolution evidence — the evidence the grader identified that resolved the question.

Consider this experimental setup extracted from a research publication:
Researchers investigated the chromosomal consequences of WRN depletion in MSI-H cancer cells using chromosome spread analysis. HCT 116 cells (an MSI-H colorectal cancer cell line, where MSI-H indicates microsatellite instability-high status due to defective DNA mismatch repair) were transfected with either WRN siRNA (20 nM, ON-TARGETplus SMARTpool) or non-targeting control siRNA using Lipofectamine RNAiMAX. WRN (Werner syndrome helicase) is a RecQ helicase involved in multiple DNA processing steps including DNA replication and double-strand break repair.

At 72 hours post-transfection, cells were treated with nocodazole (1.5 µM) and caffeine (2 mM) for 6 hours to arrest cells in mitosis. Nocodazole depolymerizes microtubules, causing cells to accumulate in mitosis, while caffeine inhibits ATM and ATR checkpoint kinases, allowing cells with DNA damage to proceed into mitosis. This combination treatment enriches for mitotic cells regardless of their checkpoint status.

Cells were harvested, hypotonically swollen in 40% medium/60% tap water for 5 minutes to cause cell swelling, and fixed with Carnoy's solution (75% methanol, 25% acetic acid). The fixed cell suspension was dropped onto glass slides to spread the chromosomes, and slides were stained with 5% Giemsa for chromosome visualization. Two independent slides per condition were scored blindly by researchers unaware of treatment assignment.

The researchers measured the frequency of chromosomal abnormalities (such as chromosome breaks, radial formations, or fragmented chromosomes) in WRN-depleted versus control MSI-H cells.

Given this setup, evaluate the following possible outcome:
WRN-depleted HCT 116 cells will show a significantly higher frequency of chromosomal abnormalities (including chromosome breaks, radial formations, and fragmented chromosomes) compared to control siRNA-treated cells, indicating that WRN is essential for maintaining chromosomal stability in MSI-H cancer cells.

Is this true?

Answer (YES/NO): YES